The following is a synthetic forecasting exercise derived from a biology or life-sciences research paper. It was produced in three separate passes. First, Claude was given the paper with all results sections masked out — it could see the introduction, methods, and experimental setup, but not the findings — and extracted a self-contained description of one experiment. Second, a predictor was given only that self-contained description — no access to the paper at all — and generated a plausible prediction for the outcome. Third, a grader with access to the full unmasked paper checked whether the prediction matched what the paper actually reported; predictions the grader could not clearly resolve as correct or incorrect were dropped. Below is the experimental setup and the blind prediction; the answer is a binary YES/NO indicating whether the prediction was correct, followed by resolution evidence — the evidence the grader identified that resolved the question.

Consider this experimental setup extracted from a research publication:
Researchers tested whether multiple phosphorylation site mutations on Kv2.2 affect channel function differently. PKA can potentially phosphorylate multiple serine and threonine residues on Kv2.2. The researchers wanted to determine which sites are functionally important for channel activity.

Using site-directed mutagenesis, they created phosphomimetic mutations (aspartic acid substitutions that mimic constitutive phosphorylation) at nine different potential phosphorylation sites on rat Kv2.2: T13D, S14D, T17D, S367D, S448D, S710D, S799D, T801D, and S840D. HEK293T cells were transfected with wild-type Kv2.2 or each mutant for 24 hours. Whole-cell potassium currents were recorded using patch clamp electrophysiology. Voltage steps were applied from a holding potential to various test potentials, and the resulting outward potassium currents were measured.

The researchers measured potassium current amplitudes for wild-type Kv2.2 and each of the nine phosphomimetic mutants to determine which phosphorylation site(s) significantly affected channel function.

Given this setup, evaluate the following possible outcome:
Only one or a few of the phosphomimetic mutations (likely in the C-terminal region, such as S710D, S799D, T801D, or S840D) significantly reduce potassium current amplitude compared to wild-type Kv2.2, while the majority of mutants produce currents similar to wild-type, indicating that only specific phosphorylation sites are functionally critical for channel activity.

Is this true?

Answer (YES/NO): NO